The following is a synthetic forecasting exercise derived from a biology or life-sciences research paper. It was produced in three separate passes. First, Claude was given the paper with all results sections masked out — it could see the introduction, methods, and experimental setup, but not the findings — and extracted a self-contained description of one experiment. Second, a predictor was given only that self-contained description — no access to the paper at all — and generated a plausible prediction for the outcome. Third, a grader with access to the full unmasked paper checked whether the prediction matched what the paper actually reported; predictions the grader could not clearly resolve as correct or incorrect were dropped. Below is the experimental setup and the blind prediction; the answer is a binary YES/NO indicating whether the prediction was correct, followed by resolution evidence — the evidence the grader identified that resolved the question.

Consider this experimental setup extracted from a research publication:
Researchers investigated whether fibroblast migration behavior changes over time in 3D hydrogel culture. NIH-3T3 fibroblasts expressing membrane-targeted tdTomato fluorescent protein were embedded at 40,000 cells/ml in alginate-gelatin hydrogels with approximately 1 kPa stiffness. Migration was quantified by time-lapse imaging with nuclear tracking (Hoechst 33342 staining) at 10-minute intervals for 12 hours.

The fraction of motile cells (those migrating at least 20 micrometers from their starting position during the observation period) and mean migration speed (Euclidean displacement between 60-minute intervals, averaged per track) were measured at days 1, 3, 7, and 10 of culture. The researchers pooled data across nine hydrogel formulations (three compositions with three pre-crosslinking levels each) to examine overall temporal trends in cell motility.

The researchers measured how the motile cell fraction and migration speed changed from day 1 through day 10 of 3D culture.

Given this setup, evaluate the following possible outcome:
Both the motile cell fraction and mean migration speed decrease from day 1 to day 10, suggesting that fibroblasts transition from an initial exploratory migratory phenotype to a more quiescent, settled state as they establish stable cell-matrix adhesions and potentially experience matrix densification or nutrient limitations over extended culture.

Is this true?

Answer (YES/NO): NO